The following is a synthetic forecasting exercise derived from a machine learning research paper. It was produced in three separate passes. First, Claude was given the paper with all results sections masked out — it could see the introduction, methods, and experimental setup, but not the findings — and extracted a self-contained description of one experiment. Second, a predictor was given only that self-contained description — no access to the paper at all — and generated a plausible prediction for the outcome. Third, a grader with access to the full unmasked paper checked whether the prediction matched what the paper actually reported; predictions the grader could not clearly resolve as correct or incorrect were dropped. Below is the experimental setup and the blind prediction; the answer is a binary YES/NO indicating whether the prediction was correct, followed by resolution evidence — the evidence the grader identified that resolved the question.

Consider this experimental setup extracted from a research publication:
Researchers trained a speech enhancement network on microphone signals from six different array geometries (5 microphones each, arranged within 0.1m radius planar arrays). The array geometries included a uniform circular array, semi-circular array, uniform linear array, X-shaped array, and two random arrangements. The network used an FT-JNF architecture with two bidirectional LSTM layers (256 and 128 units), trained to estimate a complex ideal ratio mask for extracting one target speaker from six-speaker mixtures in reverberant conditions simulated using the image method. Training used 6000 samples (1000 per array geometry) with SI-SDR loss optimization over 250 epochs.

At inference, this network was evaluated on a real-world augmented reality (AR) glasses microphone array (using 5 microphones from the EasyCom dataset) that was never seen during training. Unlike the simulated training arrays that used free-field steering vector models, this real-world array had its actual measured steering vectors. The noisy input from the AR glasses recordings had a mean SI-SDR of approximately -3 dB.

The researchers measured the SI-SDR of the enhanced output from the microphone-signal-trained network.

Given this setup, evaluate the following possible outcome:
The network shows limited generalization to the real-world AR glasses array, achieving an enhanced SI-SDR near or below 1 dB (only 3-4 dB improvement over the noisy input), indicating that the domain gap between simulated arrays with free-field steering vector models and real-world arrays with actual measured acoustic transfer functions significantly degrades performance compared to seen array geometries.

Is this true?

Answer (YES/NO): NO